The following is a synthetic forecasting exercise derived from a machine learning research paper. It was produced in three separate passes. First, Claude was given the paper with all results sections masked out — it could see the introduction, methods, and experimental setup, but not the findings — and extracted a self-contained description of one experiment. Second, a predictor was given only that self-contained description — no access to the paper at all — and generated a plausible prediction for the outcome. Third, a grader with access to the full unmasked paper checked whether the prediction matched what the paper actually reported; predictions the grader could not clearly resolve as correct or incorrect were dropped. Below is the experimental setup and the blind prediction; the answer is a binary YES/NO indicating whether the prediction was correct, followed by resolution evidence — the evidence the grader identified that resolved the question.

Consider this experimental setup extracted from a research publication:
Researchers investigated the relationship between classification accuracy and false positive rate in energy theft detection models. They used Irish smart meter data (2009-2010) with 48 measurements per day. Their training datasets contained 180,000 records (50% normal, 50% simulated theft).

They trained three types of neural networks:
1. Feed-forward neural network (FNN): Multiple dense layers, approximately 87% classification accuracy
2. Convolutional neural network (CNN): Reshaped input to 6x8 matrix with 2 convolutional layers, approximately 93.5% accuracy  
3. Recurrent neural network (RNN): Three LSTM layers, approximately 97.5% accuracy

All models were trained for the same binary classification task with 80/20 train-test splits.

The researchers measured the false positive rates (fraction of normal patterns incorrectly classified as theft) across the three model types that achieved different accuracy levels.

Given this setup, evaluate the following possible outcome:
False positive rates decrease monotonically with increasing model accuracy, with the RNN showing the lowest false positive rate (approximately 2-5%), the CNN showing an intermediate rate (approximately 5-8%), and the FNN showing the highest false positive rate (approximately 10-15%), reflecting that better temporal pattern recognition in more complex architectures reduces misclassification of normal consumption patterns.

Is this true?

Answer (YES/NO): YES